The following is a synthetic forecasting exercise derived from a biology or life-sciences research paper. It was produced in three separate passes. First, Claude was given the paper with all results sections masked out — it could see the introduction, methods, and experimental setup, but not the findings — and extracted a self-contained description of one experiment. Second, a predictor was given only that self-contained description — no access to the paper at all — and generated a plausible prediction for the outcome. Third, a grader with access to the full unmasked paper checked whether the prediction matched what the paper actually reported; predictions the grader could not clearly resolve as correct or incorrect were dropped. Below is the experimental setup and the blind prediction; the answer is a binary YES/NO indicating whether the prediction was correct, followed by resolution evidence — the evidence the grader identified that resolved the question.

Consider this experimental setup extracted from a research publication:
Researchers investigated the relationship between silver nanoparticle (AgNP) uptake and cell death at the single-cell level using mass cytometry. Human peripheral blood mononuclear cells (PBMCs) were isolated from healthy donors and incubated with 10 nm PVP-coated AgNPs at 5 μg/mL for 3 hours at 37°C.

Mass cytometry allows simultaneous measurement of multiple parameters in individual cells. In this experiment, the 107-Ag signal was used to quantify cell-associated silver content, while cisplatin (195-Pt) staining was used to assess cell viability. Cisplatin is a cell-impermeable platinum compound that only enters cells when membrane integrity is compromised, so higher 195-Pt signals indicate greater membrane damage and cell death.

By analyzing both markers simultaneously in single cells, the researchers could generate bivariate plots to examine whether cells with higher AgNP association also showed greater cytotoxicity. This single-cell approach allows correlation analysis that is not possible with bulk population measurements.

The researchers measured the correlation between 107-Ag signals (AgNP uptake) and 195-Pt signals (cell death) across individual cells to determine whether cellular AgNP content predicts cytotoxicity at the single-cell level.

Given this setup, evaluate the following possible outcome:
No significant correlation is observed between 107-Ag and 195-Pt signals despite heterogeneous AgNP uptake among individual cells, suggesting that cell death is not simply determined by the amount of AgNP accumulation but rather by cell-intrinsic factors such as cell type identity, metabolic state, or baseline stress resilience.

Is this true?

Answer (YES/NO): NO